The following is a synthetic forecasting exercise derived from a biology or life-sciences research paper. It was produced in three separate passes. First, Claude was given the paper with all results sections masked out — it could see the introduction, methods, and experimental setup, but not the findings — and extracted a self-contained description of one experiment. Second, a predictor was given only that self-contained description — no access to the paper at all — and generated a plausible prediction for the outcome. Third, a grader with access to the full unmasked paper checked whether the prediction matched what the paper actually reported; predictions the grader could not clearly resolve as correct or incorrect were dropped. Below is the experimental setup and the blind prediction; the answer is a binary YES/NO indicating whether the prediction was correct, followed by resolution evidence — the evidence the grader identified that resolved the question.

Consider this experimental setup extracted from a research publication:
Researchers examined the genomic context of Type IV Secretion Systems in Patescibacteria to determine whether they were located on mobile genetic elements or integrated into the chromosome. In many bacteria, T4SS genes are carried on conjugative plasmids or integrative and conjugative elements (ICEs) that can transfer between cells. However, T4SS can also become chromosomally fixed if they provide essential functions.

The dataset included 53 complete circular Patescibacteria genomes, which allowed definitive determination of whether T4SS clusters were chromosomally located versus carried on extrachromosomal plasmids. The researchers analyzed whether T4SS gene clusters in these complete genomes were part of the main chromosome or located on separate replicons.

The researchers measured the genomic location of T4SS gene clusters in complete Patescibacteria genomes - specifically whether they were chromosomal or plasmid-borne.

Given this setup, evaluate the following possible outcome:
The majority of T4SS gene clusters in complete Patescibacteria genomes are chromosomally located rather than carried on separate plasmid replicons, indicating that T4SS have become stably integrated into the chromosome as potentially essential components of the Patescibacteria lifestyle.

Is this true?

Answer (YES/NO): YES